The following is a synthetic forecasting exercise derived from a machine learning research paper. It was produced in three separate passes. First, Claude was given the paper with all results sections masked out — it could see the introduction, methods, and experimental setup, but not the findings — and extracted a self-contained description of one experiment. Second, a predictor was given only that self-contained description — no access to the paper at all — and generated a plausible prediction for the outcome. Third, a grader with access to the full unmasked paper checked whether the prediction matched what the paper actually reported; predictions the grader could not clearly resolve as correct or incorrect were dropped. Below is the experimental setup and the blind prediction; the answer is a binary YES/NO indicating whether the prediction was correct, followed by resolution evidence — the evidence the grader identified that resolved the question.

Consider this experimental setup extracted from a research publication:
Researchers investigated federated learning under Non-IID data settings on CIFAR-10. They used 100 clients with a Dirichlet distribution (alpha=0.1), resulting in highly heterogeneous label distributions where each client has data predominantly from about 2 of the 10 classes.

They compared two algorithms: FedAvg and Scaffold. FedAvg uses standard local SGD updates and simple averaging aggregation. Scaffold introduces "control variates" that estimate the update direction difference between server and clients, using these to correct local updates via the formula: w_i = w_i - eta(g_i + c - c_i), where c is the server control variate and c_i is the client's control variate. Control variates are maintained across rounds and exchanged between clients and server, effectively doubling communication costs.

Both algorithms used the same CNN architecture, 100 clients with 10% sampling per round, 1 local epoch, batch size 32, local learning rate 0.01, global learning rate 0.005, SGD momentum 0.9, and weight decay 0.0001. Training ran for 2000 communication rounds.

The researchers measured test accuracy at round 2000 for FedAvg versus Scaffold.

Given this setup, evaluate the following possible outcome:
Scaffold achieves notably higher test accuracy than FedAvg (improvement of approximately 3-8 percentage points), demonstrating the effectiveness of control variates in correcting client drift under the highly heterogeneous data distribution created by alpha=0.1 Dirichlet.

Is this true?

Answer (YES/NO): NO